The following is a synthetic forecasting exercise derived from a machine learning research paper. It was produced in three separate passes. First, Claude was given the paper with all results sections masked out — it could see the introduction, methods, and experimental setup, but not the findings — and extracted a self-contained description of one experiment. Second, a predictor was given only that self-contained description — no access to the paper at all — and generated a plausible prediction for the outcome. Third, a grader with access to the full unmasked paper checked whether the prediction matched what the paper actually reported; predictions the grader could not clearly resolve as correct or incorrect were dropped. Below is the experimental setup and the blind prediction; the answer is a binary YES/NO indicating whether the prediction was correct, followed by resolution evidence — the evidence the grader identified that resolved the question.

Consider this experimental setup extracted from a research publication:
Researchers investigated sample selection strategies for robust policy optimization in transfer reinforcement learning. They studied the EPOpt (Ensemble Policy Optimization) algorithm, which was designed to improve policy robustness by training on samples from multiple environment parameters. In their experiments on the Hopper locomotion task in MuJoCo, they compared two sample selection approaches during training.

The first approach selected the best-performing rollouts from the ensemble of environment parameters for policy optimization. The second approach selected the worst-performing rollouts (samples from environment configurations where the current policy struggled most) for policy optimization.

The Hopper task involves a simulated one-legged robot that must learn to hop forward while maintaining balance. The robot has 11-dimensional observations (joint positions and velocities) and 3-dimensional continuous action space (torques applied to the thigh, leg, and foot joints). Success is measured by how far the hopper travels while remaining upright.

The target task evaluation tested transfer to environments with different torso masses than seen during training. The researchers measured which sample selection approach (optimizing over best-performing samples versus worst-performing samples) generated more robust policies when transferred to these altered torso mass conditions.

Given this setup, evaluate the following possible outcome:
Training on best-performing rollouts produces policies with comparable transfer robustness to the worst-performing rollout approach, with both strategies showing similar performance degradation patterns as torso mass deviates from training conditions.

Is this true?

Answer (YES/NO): NO